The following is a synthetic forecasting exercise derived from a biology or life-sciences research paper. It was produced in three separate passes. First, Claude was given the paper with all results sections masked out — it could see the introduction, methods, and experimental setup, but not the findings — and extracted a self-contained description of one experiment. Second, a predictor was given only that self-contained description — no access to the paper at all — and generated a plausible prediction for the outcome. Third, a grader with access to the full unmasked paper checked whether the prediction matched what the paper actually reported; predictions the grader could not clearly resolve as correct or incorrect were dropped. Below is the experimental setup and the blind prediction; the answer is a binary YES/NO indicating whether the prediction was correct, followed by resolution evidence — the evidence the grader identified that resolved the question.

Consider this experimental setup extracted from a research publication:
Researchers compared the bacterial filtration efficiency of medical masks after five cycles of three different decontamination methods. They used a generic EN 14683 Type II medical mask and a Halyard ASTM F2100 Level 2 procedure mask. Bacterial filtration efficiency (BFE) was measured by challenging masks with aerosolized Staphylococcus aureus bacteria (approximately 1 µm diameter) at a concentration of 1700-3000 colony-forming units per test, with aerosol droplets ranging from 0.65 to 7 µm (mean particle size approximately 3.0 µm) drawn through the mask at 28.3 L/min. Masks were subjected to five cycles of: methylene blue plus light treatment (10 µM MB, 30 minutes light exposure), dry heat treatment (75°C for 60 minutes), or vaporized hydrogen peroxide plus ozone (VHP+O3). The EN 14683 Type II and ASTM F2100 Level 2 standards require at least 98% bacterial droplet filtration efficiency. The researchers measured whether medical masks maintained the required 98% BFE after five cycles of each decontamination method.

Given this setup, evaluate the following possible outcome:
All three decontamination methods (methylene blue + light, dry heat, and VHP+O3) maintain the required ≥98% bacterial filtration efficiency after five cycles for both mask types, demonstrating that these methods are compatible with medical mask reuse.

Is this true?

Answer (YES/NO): YES